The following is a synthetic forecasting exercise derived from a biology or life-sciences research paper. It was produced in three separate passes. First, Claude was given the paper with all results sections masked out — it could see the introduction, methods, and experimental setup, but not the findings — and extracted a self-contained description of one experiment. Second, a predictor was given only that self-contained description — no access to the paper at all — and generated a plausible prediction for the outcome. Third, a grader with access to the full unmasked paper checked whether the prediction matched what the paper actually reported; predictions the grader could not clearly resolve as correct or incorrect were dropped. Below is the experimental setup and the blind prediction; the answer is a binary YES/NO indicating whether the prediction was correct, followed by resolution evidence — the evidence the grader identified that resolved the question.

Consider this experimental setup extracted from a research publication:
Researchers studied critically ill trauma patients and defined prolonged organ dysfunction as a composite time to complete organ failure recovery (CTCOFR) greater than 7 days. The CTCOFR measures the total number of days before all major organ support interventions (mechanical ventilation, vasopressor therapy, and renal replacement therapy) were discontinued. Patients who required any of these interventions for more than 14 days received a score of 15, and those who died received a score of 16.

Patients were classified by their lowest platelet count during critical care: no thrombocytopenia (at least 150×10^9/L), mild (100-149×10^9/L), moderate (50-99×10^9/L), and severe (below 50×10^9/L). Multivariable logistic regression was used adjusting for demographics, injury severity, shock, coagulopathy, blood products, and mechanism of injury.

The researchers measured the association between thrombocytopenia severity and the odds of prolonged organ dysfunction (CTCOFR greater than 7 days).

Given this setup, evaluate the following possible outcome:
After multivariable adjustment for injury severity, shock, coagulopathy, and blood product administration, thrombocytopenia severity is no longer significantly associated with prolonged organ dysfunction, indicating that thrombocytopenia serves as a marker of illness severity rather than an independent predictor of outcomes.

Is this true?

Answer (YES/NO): NO